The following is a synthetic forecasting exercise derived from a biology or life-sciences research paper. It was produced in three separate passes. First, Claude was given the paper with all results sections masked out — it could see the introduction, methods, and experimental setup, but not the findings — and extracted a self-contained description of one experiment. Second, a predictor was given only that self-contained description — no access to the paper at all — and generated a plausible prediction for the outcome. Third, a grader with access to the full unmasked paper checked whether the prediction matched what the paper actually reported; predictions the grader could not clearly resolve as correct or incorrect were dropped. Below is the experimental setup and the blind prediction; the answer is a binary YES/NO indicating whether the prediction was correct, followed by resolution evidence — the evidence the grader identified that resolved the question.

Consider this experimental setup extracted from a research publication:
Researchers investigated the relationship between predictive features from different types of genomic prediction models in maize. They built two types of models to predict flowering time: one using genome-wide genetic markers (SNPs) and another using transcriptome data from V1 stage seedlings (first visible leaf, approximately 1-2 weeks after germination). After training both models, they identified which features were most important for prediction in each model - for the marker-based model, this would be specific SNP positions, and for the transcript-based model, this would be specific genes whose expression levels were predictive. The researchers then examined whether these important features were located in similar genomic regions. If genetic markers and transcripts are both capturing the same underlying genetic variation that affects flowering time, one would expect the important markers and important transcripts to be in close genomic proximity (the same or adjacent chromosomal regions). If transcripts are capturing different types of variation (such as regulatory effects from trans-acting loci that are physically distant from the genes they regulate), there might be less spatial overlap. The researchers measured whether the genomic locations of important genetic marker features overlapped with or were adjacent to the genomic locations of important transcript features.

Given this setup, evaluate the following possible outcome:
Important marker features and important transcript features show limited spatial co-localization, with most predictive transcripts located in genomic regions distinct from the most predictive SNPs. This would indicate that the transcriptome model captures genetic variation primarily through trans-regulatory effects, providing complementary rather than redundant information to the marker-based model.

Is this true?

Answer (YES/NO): NO